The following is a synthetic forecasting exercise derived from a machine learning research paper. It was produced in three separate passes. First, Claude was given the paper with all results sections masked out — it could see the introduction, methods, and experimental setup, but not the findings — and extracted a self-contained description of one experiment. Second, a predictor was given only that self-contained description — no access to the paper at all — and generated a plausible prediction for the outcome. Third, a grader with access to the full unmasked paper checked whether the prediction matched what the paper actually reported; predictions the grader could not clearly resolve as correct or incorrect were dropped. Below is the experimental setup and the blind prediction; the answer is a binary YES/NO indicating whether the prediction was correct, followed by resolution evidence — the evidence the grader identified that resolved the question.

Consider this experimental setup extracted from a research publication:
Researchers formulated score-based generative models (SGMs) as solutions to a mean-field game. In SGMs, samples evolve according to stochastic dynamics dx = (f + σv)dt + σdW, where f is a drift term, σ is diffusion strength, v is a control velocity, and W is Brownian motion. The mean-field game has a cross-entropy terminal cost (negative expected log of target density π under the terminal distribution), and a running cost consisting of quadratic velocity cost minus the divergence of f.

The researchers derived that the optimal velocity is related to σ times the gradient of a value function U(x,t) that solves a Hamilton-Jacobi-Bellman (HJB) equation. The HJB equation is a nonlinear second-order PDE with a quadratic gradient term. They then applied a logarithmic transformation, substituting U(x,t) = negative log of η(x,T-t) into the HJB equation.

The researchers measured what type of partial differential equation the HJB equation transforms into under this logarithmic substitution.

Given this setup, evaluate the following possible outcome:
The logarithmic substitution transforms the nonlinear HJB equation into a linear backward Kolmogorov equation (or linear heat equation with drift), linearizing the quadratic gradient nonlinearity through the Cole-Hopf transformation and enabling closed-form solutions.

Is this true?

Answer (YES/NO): NO